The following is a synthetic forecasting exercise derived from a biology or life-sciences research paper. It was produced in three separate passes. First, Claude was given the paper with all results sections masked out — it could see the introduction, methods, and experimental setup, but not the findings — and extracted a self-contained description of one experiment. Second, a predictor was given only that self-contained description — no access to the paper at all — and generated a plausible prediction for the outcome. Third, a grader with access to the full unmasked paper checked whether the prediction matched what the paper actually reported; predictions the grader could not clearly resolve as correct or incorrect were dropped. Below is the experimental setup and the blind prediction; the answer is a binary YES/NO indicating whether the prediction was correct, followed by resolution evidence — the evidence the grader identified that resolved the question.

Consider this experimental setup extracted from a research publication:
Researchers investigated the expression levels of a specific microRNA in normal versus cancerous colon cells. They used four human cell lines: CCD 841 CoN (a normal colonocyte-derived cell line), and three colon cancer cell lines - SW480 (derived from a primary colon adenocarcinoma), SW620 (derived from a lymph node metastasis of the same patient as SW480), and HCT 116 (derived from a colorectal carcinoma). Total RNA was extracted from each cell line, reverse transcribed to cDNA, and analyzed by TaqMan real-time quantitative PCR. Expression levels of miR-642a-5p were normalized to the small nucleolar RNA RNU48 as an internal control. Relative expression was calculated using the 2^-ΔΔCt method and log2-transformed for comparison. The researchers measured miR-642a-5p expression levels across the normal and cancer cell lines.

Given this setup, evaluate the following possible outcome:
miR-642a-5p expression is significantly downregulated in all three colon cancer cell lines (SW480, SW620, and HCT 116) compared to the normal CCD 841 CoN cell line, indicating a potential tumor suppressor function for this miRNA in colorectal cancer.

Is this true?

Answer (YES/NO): YES